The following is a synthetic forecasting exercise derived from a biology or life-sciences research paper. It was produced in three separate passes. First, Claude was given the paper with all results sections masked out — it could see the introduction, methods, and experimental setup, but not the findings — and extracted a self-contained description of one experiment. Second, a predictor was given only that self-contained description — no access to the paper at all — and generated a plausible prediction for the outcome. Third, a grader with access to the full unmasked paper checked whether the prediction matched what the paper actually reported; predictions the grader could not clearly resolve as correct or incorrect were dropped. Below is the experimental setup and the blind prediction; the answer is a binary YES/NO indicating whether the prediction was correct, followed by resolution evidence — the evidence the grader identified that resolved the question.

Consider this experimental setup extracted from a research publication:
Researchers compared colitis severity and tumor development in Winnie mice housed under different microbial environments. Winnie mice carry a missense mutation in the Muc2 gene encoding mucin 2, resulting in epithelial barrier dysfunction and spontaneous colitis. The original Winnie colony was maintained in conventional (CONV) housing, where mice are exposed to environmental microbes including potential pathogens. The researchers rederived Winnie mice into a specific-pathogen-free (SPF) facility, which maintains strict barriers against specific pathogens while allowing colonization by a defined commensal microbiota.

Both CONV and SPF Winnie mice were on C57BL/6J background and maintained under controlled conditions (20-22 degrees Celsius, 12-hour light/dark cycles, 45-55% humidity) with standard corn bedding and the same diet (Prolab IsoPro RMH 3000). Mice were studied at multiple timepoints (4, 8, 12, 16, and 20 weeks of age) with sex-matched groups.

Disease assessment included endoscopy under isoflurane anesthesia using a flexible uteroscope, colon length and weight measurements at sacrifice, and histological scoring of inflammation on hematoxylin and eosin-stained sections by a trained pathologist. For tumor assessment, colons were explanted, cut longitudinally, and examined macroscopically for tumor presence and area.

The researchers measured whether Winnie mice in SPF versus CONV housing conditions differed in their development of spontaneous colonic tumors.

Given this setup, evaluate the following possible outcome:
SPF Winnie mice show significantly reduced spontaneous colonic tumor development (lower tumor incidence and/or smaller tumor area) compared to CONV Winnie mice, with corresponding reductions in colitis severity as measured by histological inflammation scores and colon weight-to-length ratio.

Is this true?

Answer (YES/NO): NO